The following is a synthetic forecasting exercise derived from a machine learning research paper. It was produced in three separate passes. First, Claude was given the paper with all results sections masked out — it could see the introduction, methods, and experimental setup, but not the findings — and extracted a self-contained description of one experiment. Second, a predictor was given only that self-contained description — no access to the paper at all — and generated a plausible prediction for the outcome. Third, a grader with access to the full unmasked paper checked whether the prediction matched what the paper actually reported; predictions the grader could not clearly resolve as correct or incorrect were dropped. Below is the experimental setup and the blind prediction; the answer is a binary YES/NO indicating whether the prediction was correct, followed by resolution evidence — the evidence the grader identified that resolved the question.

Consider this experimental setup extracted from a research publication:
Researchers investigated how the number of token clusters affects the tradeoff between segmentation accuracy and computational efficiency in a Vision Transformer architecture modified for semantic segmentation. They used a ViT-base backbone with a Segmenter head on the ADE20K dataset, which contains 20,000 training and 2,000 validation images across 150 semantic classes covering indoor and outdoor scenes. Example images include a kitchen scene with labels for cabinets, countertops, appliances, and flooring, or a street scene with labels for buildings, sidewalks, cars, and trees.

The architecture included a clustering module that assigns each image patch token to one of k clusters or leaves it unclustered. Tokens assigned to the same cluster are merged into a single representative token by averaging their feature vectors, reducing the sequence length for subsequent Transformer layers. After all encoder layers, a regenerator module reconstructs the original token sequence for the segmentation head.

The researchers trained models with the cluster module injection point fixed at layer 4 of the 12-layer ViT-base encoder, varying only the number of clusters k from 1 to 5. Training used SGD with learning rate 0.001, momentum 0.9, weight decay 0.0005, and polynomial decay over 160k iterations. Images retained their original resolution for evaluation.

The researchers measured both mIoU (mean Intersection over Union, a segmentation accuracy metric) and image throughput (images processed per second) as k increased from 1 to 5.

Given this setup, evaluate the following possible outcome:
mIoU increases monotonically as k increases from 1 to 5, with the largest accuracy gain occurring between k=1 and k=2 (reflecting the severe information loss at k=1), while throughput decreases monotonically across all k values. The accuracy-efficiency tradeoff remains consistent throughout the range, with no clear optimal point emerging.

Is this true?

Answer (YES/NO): NO